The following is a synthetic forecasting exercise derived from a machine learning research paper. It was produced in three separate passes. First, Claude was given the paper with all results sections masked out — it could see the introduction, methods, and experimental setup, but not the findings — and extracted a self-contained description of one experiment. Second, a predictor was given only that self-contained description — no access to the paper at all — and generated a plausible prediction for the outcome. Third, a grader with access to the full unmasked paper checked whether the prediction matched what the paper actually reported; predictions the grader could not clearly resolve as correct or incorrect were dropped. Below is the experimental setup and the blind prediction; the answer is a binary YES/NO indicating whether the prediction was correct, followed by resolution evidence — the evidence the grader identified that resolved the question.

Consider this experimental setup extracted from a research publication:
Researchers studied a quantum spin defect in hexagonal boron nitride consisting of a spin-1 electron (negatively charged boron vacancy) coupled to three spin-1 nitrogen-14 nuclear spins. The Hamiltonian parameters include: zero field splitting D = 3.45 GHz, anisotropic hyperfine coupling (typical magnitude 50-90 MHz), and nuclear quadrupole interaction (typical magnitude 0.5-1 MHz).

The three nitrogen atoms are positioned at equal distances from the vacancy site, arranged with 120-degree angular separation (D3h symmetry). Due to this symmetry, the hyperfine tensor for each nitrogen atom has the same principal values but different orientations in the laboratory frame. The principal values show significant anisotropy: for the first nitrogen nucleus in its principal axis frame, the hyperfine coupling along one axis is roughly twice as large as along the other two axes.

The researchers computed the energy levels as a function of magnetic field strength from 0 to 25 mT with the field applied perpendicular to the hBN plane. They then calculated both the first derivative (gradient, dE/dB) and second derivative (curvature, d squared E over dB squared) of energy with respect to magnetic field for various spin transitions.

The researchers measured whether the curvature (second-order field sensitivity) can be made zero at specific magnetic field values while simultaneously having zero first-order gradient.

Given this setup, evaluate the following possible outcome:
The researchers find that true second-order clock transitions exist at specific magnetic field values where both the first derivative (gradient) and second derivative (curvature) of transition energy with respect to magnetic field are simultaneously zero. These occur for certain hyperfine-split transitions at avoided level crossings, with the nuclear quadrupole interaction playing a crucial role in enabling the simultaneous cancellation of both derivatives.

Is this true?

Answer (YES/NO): NO